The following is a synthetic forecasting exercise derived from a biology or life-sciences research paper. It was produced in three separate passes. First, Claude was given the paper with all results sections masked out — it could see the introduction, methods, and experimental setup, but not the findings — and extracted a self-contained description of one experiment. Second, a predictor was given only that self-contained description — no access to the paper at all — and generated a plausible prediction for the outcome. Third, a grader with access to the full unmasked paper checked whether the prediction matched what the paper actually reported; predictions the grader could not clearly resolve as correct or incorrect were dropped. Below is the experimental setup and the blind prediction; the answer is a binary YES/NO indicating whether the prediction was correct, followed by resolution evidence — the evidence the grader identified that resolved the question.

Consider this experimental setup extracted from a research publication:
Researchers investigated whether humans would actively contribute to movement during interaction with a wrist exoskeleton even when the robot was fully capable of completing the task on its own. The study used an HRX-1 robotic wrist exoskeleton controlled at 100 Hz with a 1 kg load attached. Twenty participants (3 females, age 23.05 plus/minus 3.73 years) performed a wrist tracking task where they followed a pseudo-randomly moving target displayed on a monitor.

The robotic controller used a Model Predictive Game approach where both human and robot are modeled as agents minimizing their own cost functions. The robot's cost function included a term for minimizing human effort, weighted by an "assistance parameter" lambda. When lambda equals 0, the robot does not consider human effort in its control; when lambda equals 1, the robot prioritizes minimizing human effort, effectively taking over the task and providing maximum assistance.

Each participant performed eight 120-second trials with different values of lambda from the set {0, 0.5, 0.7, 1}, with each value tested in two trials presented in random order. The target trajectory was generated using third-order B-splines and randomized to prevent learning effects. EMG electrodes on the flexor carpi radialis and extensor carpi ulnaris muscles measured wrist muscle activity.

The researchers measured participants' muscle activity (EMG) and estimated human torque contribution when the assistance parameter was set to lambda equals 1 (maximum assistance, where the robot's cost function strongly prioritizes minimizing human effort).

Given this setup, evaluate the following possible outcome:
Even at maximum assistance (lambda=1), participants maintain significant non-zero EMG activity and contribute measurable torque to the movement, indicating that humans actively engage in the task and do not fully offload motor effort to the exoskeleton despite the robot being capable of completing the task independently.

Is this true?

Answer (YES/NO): YES